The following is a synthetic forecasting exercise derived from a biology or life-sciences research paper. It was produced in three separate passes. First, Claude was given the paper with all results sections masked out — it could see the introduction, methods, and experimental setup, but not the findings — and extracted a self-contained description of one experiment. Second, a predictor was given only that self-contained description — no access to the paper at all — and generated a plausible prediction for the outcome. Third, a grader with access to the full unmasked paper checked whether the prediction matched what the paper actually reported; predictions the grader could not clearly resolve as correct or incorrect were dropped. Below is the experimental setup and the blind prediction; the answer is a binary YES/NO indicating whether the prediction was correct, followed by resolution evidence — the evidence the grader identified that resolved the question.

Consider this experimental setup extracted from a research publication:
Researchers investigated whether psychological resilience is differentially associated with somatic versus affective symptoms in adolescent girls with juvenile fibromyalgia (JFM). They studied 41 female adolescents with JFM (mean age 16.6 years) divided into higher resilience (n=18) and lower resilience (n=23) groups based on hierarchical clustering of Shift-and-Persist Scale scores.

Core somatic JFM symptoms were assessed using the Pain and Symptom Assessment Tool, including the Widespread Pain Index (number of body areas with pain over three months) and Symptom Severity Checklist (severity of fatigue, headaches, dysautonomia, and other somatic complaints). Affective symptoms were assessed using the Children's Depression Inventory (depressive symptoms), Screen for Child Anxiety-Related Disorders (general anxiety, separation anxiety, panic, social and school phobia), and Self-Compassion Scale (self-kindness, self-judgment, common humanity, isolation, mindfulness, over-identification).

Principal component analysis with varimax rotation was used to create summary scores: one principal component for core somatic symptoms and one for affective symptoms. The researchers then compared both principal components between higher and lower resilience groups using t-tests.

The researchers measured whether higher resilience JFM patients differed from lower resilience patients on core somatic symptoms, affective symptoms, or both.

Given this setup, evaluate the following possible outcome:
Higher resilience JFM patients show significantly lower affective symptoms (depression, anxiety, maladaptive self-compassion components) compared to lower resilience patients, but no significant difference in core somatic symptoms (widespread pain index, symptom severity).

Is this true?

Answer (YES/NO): YES